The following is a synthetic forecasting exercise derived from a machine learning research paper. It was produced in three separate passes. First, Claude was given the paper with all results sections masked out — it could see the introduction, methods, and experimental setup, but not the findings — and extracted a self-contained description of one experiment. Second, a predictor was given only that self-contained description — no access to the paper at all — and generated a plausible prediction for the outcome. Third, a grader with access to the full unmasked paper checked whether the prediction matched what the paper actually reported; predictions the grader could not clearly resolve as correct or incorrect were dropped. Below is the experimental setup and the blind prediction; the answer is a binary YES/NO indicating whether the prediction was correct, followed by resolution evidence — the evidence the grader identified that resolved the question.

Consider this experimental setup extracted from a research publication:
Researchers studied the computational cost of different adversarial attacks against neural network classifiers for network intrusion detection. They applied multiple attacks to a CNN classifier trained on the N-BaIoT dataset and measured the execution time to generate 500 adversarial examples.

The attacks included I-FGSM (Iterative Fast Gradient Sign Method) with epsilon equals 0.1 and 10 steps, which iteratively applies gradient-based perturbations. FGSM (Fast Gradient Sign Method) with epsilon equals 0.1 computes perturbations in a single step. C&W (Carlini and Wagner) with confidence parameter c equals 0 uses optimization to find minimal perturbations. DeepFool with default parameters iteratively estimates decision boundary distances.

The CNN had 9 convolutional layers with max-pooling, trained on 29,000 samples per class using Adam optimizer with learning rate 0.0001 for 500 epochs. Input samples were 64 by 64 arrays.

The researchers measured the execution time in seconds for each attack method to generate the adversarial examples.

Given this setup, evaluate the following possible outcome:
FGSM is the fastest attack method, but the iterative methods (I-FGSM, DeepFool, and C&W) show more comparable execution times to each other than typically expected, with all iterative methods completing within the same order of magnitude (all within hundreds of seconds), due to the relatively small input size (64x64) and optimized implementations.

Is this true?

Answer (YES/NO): NO